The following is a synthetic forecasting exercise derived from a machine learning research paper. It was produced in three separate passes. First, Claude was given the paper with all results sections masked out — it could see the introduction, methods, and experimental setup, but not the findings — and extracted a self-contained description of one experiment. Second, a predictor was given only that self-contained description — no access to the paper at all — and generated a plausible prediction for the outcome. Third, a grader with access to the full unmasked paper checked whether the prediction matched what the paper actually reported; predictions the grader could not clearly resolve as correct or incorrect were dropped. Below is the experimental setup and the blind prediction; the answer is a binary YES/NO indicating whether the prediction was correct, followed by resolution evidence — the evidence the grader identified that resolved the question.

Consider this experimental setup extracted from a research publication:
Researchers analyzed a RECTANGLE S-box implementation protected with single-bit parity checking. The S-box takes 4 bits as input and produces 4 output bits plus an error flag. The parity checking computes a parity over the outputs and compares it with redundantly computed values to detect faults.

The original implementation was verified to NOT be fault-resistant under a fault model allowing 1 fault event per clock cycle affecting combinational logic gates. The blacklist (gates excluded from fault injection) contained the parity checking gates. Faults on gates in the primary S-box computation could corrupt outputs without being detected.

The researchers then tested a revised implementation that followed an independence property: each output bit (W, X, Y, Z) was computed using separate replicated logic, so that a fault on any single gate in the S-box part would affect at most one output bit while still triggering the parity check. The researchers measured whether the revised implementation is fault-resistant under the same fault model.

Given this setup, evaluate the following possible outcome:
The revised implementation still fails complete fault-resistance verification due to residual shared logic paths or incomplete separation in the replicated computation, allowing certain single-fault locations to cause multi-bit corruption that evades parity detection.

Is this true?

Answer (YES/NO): NO